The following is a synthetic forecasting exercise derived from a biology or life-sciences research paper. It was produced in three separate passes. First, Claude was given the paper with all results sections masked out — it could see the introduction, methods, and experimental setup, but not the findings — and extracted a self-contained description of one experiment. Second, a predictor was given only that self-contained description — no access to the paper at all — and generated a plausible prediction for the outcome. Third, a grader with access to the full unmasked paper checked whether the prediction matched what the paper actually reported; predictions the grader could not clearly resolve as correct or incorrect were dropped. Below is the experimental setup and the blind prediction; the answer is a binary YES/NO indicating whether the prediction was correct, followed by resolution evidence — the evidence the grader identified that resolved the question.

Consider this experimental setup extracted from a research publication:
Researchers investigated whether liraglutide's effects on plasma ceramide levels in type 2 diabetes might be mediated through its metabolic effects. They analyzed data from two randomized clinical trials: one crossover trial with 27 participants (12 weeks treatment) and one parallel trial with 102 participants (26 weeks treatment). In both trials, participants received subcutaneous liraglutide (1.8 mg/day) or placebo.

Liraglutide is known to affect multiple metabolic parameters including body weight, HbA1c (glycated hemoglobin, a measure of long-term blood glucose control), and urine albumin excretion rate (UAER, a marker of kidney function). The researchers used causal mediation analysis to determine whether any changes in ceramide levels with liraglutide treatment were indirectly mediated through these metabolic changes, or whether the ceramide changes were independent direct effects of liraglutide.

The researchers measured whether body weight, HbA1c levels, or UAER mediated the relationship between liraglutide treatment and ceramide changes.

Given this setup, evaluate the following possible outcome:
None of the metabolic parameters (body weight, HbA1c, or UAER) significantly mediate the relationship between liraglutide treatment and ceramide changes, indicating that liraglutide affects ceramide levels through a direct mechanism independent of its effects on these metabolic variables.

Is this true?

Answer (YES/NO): NO